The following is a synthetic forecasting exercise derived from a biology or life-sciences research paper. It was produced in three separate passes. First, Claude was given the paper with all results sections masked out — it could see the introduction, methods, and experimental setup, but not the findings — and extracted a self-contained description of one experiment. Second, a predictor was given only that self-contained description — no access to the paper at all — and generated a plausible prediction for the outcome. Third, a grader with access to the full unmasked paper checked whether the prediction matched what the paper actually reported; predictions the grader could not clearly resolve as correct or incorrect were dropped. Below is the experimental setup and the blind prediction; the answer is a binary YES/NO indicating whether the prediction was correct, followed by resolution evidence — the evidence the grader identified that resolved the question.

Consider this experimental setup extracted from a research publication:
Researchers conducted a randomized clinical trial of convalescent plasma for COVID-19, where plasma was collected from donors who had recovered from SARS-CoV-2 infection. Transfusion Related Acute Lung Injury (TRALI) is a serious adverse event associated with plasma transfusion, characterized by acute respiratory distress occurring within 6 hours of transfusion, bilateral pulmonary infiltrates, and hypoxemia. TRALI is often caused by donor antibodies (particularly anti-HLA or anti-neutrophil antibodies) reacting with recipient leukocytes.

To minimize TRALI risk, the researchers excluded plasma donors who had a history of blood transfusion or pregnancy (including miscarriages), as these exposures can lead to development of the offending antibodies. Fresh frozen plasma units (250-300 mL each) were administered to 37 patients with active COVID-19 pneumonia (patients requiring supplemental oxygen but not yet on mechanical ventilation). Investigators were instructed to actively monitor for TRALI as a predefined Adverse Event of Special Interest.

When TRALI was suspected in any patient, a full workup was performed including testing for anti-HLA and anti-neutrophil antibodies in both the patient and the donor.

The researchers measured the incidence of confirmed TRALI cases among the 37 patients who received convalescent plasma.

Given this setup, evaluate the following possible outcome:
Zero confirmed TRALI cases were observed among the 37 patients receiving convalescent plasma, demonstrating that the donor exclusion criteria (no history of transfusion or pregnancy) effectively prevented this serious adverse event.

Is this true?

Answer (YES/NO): NO